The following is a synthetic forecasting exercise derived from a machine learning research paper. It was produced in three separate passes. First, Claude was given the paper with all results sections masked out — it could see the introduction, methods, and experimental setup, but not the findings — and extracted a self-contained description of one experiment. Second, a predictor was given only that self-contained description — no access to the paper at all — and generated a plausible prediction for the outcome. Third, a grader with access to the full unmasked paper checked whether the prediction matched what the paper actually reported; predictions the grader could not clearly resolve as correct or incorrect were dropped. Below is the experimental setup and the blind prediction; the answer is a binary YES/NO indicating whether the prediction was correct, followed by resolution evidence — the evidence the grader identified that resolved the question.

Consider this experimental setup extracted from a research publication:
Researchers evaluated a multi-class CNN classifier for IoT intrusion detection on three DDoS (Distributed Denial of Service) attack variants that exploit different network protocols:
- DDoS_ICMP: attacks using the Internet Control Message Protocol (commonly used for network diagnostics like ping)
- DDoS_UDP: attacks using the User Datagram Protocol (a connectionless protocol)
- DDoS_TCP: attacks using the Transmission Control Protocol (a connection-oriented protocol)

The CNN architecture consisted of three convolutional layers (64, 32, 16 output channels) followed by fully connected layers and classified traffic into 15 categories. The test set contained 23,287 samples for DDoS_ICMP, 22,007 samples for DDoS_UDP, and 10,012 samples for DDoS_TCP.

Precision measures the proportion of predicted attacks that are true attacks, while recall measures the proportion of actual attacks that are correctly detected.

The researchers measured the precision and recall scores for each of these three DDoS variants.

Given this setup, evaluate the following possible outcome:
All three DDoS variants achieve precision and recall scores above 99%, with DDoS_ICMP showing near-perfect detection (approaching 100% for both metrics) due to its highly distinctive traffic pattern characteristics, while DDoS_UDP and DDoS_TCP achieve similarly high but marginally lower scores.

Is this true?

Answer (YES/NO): NO